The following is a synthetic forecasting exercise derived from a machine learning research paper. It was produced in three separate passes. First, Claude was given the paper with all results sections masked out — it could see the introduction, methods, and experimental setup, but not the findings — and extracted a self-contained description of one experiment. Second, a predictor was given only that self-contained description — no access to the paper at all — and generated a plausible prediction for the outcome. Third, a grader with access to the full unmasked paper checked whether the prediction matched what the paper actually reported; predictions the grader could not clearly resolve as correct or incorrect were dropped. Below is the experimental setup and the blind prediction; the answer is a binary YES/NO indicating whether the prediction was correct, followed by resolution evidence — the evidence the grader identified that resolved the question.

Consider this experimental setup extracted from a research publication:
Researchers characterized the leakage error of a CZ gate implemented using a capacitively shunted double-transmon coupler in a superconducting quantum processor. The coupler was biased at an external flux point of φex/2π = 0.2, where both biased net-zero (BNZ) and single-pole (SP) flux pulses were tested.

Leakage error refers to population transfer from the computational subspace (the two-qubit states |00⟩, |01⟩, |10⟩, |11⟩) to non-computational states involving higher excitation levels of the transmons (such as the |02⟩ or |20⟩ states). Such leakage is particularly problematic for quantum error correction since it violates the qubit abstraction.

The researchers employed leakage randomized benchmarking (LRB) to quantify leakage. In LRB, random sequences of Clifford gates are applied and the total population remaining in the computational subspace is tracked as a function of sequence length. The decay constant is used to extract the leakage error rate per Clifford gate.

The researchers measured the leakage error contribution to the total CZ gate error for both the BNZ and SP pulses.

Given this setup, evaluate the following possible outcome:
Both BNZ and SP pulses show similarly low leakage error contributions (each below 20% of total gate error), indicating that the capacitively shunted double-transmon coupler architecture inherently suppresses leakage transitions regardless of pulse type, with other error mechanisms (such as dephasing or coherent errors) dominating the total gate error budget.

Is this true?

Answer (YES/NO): YES